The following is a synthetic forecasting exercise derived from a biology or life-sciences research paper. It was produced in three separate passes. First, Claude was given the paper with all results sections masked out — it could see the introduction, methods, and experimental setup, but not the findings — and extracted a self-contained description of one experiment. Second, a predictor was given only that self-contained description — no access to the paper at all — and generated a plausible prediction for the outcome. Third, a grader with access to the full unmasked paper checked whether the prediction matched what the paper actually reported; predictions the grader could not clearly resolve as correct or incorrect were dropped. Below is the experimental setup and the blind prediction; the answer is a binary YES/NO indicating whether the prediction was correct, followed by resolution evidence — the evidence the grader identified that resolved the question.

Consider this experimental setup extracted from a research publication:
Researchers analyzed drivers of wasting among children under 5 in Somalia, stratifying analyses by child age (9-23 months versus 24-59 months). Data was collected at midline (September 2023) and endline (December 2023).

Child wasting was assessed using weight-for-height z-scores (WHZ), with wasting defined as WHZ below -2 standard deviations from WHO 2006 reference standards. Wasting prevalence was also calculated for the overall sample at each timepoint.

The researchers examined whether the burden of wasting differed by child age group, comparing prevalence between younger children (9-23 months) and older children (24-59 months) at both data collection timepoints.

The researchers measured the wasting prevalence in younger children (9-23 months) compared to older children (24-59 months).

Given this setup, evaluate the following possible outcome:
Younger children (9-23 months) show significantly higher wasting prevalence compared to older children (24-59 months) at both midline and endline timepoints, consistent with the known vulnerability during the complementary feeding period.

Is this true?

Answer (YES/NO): NO